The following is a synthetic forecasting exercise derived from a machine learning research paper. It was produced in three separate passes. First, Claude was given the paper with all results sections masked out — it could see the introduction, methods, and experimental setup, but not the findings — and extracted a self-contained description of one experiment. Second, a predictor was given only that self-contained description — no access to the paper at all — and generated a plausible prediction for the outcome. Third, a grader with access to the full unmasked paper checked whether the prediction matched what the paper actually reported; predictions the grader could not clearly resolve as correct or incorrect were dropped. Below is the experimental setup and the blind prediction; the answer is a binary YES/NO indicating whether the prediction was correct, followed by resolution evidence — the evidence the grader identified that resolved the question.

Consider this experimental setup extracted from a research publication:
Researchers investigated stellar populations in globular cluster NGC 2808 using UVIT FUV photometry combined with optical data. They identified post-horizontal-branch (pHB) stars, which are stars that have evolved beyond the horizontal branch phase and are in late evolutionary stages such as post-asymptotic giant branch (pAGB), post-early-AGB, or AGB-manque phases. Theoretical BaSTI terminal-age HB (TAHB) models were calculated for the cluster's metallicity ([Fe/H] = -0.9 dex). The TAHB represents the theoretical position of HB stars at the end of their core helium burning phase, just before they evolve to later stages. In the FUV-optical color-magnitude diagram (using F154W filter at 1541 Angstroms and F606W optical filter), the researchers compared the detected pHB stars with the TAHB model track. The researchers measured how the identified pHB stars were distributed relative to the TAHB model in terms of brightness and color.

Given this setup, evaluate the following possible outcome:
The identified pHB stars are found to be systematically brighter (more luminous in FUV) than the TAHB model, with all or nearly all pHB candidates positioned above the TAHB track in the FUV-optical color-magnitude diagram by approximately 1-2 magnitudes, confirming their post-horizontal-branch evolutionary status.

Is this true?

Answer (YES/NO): YES